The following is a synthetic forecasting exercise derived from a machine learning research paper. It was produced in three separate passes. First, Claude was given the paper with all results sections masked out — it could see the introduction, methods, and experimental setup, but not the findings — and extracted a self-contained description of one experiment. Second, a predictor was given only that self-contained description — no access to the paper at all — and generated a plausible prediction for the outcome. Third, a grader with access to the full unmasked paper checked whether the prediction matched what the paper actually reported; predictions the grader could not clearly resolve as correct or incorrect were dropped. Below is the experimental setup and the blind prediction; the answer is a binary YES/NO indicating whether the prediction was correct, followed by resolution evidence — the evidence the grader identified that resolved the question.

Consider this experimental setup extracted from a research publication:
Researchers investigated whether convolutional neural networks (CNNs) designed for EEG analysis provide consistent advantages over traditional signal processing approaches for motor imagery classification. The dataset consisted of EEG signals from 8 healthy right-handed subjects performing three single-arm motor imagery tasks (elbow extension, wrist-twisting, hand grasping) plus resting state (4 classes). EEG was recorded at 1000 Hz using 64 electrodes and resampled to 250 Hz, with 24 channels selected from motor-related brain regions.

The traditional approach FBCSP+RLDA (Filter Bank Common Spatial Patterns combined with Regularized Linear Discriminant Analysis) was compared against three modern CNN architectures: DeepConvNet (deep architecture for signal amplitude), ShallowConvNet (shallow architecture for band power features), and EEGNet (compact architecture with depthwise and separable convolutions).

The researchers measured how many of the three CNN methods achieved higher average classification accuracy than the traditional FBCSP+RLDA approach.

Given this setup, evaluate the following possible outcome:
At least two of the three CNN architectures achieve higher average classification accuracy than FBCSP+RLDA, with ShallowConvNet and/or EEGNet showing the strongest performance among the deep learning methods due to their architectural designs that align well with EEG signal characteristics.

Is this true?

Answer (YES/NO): NO